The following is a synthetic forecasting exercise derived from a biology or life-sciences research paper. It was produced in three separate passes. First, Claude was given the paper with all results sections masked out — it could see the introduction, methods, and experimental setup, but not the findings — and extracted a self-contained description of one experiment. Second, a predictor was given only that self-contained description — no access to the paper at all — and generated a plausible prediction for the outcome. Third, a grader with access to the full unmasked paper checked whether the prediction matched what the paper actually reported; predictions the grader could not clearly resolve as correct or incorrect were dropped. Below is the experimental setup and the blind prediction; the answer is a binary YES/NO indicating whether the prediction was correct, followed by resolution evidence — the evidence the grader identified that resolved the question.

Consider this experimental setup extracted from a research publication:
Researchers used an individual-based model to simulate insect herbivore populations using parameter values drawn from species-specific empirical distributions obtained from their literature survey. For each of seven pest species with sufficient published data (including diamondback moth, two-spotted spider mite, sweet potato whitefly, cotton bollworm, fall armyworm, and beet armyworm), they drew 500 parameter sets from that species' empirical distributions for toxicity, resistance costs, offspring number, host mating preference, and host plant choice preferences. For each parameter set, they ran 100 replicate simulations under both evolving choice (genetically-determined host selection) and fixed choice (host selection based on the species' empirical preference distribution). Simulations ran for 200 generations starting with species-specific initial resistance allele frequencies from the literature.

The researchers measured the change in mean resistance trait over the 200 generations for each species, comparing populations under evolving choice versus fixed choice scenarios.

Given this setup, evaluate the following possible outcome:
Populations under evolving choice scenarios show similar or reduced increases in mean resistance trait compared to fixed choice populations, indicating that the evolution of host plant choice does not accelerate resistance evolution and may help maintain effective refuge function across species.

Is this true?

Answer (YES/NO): YES